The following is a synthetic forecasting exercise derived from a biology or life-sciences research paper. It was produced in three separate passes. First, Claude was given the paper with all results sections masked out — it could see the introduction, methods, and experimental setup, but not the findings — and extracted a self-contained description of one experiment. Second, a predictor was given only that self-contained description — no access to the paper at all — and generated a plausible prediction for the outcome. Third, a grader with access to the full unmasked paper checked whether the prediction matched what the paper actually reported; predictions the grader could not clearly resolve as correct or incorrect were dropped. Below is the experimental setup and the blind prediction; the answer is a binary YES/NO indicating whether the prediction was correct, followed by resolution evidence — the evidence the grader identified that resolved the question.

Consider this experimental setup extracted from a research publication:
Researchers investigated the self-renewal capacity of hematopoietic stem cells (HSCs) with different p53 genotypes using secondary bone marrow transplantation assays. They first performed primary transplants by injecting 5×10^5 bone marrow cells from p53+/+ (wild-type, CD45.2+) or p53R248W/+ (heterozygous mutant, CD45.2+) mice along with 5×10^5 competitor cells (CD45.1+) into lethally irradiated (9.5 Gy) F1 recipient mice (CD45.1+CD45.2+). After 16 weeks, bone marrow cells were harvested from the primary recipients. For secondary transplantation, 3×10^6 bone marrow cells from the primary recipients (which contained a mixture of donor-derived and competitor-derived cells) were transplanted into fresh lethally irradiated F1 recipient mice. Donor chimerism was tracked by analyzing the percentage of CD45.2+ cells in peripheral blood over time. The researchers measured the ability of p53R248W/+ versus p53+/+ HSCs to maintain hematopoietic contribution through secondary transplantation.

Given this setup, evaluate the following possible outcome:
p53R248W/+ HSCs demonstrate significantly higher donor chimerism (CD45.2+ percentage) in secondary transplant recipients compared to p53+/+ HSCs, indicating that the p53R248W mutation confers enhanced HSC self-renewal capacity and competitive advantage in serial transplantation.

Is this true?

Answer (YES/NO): YES